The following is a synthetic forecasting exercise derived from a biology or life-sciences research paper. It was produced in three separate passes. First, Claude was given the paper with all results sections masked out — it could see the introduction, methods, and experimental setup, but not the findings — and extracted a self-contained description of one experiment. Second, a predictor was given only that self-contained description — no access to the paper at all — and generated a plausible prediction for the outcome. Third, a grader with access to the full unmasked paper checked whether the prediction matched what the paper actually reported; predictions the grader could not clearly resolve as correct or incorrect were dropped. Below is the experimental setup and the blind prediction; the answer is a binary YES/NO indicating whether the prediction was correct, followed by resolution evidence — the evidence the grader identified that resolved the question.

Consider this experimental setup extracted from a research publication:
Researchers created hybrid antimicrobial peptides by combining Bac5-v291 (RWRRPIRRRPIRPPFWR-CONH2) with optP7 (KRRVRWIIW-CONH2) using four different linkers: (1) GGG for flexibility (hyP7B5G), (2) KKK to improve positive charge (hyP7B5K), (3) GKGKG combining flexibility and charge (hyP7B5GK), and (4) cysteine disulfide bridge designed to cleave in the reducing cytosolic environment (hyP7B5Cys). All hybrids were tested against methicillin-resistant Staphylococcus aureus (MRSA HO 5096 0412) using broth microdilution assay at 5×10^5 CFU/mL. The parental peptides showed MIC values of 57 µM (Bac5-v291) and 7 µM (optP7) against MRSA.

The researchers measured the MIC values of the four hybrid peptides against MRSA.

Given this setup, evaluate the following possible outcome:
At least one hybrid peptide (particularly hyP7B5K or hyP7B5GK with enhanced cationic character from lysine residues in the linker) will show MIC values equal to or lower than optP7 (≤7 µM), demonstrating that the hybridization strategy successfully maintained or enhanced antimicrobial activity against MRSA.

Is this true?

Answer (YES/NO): YES